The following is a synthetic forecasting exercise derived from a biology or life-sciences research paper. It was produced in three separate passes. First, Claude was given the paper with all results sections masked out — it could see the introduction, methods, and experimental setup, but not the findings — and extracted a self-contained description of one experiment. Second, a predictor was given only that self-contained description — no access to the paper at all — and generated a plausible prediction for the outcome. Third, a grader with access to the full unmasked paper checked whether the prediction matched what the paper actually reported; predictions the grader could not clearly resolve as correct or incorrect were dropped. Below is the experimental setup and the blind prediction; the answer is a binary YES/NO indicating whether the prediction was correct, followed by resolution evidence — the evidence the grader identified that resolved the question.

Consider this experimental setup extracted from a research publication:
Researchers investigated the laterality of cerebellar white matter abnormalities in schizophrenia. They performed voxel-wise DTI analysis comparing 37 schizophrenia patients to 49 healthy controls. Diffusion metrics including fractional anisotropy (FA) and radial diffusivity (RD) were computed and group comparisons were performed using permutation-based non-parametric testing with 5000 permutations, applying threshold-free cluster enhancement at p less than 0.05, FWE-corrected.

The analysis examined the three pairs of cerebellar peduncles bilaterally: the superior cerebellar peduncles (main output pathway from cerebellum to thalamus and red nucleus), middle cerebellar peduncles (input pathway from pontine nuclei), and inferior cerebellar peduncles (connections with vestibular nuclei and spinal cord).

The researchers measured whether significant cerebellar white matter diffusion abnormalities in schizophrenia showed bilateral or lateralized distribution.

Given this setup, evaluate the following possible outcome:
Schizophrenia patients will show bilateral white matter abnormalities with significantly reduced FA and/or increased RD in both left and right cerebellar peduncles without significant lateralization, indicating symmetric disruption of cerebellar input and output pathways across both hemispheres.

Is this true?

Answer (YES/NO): NO